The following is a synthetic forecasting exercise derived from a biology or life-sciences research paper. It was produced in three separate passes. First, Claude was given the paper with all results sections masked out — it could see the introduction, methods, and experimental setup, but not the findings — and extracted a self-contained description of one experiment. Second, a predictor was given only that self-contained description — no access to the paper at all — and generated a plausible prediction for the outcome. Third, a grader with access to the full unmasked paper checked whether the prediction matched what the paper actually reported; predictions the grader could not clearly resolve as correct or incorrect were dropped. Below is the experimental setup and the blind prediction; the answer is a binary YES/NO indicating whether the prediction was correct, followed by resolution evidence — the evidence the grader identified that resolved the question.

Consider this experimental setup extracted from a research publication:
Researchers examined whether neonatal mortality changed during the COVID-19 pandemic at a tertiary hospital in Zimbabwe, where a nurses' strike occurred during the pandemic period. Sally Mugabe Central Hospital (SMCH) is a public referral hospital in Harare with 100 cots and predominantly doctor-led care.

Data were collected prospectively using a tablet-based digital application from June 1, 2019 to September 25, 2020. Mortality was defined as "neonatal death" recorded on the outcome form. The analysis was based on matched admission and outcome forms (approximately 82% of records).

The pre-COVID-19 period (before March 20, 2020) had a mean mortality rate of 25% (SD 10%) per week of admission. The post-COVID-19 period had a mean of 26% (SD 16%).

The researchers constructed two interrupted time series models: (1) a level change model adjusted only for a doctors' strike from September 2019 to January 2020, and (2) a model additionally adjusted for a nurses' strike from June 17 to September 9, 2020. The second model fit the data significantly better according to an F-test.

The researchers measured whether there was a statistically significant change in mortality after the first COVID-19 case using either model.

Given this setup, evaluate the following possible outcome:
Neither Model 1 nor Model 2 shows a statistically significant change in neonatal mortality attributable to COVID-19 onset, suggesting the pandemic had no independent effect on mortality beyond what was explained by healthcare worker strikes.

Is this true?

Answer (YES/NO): YES